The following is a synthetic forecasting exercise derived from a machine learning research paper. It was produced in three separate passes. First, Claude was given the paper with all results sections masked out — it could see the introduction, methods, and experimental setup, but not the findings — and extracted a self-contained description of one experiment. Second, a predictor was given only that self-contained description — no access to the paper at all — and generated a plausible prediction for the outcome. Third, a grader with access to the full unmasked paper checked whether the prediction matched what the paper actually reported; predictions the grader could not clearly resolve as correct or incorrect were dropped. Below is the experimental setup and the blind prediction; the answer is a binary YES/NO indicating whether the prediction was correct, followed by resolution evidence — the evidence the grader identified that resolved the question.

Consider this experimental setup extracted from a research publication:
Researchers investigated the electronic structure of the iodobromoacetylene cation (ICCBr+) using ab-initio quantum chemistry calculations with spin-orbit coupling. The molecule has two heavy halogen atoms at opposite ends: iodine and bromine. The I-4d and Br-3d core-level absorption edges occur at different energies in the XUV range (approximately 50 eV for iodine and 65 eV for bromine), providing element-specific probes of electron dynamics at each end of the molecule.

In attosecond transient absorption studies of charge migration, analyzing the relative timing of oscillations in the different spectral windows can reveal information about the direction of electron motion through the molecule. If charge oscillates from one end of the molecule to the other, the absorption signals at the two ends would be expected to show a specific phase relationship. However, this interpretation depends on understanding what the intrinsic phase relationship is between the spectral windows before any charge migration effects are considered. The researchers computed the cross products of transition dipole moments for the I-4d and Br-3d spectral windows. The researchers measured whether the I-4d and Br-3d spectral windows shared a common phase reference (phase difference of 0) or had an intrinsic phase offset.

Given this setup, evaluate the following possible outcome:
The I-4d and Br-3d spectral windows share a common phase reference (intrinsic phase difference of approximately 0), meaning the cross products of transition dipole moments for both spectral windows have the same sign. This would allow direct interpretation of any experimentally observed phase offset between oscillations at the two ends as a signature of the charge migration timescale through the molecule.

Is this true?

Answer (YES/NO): NO